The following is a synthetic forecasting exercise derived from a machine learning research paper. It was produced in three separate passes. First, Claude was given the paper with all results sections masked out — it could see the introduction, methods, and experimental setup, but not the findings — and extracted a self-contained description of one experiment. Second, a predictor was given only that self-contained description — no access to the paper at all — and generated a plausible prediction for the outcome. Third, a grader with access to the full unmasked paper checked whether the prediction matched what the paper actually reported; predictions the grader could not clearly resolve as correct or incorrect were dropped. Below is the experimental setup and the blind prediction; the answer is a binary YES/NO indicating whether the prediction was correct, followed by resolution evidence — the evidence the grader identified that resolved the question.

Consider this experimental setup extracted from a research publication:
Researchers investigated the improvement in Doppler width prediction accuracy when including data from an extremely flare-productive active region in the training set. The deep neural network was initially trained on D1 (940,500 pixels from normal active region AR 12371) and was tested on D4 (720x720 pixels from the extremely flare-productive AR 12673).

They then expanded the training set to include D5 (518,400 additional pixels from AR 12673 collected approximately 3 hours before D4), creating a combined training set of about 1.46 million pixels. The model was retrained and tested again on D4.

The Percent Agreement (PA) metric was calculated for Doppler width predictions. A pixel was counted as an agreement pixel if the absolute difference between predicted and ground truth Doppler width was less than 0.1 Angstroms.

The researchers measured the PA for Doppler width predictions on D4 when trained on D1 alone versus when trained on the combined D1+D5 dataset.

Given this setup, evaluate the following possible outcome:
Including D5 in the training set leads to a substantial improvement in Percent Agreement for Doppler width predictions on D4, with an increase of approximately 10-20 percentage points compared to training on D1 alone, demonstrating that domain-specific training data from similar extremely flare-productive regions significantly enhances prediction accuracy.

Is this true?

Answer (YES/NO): YES